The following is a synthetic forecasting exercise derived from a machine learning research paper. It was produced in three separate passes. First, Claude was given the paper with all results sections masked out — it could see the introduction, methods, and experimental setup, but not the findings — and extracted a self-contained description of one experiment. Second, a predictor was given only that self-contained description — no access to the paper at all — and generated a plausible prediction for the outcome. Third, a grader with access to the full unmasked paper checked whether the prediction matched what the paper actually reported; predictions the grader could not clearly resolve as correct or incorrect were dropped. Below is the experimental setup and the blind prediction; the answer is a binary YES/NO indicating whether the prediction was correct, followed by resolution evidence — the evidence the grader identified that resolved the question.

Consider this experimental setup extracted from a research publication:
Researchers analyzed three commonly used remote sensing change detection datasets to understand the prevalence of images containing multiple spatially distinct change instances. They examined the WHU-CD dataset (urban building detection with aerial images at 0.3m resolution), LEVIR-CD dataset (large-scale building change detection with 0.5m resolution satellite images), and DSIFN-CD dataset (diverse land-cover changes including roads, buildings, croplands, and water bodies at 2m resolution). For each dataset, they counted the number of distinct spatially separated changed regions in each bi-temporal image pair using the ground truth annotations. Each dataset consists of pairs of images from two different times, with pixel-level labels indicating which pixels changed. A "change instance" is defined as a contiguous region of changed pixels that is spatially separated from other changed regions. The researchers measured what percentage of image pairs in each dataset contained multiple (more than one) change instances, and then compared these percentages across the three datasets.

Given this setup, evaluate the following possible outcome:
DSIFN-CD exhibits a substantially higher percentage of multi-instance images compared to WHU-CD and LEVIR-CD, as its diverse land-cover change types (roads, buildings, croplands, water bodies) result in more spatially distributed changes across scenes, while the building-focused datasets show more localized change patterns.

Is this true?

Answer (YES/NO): NO